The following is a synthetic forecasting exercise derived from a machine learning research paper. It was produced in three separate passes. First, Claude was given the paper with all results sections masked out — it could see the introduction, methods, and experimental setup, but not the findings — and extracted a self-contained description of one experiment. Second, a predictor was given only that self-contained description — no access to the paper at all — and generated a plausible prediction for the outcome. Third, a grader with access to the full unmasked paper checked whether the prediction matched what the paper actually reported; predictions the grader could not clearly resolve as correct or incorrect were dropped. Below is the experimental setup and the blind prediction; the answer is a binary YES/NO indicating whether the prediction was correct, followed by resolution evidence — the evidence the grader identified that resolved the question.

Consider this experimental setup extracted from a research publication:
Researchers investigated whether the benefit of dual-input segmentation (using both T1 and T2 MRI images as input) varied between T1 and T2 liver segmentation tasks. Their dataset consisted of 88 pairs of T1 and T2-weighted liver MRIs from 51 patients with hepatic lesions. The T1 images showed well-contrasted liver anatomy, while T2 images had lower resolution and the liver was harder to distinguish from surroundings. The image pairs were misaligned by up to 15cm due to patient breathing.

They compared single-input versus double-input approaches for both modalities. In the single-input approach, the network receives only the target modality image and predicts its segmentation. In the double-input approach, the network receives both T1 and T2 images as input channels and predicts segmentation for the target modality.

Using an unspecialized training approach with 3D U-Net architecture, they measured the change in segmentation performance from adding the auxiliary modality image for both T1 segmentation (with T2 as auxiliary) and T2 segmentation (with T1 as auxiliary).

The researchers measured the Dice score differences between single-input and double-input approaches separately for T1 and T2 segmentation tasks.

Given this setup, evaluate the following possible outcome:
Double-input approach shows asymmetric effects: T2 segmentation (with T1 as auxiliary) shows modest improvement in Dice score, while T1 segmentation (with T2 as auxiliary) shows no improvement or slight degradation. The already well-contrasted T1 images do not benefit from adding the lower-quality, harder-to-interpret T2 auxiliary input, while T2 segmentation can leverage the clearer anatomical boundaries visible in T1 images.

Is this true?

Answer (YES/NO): NO